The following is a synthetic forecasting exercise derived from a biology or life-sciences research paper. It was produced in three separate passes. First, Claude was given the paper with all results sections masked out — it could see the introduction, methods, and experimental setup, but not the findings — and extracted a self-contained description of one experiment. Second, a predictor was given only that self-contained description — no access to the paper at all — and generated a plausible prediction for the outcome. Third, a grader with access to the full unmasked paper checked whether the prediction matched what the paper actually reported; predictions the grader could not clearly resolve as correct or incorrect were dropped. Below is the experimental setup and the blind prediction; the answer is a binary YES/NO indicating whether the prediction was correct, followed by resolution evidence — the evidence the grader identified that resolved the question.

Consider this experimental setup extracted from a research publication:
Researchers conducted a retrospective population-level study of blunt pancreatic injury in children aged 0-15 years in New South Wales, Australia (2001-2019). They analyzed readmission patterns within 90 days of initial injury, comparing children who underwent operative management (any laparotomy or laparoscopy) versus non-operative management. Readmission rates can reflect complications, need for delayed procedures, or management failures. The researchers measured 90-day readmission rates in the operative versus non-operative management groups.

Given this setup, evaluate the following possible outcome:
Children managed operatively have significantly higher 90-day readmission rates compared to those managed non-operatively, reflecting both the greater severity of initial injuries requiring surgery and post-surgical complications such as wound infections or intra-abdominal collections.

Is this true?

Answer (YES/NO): YES